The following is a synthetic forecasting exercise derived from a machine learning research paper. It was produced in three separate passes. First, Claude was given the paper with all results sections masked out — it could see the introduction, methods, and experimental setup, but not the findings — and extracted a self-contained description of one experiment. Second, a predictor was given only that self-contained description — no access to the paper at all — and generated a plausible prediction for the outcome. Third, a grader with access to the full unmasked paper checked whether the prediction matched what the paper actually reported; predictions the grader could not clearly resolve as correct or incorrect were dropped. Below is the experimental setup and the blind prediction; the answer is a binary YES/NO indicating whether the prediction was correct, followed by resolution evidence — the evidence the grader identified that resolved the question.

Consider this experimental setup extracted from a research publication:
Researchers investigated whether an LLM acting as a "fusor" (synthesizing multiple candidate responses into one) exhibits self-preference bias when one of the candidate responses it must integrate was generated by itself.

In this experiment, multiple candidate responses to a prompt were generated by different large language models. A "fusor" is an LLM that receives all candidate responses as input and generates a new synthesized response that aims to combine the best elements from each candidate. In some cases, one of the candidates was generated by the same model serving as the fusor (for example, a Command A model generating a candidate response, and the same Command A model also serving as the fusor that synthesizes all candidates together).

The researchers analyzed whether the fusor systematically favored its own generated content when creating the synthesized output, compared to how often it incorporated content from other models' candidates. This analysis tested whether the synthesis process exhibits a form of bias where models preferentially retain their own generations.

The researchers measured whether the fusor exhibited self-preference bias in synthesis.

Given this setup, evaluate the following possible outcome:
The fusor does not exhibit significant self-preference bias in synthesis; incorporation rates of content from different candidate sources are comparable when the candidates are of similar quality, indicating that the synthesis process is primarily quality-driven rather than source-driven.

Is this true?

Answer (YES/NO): YES